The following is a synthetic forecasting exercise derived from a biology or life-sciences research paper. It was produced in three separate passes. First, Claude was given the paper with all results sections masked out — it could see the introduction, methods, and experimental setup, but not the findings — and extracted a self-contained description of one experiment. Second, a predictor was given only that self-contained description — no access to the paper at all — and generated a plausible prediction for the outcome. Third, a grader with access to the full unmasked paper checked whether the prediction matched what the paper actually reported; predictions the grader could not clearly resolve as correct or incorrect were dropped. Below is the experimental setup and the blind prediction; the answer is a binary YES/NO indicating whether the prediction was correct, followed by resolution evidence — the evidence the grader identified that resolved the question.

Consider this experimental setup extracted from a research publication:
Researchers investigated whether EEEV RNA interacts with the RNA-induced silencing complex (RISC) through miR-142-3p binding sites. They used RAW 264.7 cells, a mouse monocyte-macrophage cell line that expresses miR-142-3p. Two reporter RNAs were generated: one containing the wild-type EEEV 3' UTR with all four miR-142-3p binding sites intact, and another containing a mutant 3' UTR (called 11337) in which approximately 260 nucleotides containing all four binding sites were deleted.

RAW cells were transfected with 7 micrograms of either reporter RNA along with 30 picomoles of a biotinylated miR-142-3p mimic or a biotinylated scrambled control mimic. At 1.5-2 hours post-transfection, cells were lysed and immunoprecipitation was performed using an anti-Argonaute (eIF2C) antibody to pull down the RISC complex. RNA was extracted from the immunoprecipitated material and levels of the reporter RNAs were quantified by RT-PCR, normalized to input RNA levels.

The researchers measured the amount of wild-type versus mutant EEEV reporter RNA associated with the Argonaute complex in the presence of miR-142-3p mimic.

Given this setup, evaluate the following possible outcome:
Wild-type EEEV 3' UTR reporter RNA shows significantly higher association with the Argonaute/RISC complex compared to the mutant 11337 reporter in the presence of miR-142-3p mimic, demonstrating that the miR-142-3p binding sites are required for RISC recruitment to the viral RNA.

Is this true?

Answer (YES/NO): YES